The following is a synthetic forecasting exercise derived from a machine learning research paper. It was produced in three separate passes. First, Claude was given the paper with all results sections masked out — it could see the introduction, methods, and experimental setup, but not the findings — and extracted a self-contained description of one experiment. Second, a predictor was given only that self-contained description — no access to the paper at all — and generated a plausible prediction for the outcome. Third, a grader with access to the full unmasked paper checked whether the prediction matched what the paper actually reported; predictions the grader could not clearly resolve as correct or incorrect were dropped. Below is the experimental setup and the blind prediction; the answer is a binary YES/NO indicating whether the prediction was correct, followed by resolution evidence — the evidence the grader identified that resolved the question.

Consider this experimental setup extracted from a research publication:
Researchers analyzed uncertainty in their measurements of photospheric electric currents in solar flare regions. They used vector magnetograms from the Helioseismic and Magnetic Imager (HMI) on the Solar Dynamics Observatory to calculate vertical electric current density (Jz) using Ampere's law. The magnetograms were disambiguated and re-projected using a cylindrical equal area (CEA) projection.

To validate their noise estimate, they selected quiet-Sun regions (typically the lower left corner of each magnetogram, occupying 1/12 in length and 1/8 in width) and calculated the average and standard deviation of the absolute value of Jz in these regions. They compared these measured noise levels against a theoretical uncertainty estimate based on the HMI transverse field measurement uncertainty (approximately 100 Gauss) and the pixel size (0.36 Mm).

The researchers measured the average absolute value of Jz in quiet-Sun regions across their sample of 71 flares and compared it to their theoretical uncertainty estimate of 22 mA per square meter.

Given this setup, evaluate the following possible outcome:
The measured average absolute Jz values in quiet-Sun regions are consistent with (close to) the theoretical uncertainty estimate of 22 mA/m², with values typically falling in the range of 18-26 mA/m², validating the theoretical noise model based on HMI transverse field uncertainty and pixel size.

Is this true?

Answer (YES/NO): NO